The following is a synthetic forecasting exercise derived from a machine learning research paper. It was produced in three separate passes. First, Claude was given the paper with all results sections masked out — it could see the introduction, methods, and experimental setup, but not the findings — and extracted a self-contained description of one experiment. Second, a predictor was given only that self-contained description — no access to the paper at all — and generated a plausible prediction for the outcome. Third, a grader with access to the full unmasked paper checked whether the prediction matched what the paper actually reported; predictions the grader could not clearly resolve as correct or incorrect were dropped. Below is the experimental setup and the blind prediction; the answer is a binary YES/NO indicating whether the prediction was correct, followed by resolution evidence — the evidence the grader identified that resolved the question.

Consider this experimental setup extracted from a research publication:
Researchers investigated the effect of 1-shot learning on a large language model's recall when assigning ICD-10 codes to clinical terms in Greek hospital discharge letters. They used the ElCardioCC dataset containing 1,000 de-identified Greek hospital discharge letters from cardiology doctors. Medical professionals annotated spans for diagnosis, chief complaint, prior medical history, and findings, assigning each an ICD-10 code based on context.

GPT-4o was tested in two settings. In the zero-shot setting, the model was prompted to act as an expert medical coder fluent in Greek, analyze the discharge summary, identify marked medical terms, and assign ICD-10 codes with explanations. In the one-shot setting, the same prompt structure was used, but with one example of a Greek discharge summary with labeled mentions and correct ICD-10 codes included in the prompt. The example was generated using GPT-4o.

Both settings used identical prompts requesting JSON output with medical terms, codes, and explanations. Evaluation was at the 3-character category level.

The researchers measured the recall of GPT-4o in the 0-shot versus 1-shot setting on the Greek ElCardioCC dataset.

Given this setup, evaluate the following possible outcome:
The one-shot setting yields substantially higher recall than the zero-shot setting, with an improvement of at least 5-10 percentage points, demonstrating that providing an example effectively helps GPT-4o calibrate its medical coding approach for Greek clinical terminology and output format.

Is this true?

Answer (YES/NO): NO